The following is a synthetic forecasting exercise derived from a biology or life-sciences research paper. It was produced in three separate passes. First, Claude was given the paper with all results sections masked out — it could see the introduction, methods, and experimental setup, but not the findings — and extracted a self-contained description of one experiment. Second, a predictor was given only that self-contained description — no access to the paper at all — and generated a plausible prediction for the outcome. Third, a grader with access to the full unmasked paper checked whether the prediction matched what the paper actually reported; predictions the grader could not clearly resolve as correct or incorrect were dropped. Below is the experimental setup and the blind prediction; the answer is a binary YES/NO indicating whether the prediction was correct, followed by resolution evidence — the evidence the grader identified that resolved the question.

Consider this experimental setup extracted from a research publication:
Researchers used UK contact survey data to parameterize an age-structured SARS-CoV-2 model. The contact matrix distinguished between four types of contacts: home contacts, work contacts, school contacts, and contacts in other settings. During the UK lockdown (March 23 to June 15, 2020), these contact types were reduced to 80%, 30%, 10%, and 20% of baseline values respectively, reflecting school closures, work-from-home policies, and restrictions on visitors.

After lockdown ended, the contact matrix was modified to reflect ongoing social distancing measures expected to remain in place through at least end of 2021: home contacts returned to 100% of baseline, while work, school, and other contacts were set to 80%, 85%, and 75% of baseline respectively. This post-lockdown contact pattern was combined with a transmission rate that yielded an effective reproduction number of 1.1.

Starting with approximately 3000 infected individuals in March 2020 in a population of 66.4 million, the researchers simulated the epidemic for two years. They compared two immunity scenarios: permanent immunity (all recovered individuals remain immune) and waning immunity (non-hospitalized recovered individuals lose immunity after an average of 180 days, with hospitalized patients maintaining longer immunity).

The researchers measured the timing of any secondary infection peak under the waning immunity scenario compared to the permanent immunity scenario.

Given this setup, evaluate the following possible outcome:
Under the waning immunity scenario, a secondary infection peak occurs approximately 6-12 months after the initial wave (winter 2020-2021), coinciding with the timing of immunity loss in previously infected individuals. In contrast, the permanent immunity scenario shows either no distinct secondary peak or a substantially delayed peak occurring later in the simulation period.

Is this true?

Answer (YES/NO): NO